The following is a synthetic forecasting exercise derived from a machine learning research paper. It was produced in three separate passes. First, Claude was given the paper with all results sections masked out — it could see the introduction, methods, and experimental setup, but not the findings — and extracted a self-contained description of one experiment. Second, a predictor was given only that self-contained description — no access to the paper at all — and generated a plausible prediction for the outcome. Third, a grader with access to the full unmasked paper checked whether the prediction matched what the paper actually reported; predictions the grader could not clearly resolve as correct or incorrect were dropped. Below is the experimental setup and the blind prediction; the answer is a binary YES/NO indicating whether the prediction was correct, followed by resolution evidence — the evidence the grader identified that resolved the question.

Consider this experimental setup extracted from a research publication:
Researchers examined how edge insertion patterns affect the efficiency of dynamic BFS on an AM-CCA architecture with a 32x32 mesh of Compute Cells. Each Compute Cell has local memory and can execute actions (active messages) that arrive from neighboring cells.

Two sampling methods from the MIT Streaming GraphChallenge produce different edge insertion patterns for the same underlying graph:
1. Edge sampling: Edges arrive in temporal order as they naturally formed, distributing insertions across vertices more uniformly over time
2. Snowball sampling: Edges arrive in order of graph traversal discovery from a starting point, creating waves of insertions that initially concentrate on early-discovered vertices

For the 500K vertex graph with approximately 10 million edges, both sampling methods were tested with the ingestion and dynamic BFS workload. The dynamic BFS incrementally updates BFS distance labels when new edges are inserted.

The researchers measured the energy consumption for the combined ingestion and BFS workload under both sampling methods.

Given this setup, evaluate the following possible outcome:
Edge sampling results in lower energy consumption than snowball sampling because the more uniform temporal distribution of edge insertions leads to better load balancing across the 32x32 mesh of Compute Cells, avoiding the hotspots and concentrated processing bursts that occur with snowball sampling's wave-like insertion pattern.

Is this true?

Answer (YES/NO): NO